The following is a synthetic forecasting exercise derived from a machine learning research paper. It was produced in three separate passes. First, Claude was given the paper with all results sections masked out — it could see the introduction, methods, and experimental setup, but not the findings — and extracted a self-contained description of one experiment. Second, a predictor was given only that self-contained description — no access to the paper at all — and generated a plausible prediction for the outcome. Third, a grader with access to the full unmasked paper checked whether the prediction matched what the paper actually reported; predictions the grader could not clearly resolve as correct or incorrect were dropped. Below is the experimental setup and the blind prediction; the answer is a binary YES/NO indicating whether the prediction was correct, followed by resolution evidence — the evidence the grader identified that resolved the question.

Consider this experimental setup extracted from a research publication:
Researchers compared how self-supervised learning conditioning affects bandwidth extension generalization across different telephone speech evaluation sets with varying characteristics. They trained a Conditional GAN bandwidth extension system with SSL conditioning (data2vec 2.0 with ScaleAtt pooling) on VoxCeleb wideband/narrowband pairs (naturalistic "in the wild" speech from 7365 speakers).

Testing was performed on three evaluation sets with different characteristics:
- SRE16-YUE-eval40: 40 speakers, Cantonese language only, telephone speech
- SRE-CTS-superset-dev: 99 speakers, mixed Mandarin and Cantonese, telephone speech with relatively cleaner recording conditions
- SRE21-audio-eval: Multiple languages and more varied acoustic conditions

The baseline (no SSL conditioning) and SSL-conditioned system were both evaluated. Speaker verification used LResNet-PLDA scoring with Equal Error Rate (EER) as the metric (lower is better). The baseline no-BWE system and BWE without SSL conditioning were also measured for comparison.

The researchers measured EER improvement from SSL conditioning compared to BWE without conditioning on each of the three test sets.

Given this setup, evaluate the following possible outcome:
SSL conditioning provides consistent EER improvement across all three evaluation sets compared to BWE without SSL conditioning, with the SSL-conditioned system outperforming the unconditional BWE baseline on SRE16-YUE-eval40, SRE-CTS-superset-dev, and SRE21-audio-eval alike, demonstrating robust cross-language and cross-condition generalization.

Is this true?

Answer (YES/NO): NO